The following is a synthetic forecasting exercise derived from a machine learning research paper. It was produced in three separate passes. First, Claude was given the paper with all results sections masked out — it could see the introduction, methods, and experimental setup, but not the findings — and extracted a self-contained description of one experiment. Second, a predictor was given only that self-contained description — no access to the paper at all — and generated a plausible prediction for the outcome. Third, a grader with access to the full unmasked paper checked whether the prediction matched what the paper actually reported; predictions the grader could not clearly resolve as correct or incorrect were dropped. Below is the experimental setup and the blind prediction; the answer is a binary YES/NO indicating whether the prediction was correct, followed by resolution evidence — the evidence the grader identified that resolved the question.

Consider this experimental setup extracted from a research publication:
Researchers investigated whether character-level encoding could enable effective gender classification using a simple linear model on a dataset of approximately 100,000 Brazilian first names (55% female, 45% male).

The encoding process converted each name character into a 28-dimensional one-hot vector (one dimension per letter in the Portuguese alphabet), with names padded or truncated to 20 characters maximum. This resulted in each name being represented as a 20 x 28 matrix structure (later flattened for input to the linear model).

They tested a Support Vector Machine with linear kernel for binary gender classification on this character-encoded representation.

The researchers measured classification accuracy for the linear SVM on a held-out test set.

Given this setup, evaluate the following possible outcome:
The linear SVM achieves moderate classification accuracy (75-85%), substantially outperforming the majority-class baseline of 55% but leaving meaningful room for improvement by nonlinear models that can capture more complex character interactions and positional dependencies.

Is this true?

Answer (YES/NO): NO